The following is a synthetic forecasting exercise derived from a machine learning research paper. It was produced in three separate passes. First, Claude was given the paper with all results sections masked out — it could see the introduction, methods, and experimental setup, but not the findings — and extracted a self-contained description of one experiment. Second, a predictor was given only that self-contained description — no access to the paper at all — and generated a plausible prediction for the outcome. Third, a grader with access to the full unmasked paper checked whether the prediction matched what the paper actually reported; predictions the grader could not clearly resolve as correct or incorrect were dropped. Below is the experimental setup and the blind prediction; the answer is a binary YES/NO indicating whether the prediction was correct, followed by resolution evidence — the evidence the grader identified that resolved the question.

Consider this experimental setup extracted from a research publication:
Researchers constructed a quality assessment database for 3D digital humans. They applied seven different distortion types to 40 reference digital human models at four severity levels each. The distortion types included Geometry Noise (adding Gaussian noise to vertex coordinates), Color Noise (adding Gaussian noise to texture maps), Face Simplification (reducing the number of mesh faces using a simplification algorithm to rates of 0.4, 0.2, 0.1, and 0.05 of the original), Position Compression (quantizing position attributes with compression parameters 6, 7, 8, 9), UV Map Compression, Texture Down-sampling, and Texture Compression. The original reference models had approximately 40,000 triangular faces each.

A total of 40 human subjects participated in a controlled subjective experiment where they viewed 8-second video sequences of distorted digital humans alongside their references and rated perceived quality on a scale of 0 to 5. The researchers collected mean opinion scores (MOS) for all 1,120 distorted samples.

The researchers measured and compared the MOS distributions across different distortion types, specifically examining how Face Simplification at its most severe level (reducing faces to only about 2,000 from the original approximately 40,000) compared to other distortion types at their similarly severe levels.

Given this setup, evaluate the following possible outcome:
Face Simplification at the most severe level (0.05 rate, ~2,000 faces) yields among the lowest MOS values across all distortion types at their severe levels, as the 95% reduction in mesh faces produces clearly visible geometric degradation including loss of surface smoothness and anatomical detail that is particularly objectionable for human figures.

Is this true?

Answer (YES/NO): NO